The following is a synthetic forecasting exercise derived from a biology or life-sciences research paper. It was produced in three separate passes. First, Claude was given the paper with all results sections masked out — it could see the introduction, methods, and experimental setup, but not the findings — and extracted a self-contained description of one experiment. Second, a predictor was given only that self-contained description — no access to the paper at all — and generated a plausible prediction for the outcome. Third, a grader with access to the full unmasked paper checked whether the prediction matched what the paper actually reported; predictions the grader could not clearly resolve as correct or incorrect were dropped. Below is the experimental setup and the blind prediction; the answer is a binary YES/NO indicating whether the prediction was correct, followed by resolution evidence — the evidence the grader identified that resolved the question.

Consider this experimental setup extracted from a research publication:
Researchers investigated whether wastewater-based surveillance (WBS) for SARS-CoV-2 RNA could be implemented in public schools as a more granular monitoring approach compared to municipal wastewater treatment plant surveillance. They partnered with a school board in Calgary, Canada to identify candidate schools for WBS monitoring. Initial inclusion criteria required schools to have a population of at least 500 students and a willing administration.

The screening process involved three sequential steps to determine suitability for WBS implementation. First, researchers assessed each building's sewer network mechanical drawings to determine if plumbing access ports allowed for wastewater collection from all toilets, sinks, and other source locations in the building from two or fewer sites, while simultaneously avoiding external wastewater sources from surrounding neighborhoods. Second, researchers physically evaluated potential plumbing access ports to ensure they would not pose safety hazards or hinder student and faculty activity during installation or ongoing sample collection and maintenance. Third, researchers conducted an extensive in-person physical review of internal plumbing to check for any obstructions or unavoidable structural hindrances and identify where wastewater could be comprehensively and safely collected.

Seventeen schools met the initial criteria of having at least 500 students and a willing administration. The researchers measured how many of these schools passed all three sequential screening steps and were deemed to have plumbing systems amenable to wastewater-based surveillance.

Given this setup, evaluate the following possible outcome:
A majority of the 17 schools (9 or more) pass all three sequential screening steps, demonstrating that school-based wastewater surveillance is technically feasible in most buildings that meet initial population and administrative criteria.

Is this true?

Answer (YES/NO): NO